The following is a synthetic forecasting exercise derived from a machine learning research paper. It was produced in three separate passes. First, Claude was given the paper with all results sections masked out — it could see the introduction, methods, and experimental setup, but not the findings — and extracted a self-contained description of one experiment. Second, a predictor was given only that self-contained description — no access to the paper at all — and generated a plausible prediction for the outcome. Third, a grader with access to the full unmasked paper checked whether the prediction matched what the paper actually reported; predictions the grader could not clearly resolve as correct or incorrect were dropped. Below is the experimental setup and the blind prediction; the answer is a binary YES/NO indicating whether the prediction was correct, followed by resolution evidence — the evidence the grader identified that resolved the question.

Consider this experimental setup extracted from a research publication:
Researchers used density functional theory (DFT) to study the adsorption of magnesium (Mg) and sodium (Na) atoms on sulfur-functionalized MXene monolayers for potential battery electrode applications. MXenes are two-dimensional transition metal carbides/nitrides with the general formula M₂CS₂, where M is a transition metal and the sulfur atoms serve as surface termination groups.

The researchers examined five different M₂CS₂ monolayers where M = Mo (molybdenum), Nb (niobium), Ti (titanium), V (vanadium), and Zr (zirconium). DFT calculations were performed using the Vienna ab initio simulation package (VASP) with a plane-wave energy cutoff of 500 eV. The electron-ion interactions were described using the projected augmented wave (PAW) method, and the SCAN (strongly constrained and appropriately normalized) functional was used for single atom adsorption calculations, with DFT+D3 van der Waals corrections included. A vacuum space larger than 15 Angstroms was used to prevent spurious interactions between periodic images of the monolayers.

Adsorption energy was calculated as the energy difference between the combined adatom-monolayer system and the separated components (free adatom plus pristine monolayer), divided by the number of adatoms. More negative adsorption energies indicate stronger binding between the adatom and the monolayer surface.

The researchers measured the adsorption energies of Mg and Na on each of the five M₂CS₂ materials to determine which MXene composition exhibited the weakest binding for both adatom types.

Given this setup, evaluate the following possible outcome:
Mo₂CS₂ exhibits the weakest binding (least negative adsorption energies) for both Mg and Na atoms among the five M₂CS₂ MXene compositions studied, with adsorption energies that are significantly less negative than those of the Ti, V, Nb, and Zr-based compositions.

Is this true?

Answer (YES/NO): YES